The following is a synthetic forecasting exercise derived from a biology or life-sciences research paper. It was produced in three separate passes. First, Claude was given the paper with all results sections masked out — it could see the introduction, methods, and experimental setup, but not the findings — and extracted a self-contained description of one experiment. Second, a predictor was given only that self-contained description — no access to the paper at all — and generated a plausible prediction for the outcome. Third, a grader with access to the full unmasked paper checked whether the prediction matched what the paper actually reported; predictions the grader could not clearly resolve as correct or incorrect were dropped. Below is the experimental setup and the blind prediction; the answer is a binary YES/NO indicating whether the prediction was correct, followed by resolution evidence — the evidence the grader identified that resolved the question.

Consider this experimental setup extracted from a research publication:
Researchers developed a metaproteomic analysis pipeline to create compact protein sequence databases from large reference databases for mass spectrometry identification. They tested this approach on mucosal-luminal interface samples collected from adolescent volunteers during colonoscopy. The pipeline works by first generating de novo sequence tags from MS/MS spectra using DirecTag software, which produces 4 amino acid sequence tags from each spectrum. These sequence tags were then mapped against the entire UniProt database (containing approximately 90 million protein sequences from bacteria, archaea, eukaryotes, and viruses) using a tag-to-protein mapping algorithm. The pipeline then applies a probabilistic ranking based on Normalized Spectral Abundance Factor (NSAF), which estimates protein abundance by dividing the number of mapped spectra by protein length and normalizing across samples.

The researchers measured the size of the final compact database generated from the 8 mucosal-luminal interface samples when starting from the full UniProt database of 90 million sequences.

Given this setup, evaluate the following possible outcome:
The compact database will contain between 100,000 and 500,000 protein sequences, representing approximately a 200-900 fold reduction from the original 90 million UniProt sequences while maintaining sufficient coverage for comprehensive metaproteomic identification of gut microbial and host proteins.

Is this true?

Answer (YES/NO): NO